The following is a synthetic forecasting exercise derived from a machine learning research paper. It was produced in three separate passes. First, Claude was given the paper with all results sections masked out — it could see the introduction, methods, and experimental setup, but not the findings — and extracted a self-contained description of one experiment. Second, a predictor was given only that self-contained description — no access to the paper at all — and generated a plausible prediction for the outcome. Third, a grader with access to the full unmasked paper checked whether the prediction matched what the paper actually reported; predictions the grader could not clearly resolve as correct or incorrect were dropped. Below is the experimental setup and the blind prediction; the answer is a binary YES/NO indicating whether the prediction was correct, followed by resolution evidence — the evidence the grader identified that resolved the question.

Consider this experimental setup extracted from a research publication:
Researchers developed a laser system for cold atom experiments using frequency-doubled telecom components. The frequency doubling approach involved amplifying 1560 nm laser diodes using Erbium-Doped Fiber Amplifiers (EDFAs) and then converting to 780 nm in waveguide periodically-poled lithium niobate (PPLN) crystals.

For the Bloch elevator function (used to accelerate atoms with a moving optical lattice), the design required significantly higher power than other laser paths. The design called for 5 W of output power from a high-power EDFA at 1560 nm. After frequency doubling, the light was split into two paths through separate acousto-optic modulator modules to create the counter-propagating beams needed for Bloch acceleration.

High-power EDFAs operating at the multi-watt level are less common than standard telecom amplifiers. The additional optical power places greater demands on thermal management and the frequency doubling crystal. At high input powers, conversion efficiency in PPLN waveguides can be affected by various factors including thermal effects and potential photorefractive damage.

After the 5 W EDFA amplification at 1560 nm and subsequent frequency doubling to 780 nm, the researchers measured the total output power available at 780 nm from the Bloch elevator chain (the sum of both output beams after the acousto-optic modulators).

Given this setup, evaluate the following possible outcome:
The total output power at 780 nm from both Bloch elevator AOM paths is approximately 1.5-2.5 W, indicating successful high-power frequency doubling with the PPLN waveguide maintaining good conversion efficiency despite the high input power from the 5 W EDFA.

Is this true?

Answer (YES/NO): NO